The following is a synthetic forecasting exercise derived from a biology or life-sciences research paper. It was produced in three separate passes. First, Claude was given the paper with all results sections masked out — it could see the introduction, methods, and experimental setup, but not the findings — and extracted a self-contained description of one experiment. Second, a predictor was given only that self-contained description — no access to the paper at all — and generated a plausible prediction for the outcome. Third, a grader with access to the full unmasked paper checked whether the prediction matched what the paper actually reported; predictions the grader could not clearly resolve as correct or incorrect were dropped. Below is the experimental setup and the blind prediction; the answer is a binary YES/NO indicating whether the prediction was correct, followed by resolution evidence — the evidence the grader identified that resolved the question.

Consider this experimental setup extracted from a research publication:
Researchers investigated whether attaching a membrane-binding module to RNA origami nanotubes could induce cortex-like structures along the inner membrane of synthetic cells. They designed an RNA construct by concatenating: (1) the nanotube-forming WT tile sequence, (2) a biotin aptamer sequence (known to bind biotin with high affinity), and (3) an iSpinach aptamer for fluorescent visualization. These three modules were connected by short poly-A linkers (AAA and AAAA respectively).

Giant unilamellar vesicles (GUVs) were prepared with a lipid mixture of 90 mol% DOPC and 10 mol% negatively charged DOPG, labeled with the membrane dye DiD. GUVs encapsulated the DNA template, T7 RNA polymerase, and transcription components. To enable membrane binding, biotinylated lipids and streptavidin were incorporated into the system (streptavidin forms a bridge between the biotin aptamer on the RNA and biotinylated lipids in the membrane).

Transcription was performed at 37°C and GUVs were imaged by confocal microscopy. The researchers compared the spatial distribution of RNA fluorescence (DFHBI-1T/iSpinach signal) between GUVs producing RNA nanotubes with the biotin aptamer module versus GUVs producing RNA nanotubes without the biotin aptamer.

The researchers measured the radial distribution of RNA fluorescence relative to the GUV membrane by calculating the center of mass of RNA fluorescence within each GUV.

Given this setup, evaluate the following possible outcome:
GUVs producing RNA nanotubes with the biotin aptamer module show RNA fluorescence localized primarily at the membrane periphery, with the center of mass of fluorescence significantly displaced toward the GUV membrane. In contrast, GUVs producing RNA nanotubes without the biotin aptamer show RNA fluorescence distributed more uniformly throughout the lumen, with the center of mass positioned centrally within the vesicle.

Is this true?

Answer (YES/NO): YES